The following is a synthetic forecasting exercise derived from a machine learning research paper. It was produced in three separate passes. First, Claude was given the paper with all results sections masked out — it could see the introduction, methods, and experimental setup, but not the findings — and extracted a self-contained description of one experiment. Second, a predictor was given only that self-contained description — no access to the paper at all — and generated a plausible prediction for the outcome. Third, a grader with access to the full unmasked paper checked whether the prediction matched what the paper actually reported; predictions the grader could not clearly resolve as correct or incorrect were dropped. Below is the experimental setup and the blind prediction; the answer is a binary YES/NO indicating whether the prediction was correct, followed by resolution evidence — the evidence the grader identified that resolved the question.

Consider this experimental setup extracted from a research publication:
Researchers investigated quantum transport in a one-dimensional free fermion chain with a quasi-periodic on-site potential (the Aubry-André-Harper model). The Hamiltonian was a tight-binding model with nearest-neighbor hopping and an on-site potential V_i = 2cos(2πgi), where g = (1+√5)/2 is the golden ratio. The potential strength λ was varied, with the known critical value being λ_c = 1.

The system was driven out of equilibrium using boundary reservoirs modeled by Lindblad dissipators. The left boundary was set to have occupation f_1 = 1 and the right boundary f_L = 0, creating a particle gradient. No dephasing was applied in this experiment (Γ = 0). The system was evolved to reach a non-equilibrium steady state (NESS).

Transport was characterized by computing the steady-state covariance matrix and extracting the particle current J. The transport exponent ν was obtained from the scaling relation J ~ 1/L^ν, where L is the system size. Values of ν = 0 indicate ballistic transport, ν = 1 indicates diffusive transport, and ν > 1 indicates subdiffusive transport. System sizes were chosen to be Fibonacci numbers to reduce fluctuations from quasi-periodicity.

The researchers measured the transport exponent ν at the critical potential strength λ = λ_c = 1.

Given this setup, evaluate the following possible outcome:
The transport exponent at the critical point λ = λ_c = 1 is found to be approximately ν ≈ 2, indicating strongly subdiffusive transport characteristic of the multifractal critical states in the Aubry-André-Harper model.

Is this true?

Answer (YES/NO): NO